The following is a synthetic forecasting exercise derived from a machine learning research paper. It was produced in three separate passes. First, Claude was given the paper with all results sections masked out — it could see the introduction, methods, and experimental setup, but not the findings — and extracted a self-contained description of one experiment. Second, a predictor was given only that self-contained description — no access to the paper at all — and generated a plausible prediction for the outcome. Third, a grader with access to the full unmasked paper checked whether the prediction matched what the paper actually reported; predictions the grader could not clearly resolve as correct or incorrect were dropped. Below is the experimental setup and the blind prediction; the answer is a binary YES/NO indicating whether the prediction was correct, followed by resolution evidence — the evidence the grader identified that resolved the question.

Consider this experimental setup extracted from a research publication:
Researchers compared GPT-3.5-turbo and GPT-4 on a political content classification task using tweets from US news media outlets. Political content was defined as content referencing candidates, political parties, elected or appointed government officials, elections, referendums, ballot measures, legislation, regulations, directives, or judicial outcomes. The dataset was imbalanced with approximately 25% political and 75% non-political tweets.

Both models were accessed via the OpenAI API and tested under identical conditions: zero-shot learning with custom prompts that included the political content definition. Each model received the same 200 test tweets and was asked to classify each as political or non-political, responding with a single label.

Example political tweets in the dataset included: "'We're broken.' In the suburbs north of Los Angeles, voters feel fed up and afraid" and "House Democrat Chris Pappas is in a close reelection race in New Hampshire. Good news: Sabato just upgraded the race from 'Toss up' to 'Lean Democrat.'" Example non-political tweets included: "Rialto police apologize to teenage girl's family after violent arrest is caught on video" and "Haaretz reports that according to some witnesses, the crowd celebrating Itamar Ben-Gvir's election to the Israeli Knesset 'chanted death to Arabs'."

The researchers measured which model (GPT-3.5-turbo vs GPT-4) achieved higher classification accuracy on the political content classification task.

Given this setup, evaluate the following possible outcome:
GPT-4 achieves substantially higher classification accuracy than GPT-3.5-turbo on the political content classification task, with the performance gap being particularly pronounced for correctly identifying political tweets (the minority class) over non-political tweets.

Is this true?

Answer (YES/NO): NO